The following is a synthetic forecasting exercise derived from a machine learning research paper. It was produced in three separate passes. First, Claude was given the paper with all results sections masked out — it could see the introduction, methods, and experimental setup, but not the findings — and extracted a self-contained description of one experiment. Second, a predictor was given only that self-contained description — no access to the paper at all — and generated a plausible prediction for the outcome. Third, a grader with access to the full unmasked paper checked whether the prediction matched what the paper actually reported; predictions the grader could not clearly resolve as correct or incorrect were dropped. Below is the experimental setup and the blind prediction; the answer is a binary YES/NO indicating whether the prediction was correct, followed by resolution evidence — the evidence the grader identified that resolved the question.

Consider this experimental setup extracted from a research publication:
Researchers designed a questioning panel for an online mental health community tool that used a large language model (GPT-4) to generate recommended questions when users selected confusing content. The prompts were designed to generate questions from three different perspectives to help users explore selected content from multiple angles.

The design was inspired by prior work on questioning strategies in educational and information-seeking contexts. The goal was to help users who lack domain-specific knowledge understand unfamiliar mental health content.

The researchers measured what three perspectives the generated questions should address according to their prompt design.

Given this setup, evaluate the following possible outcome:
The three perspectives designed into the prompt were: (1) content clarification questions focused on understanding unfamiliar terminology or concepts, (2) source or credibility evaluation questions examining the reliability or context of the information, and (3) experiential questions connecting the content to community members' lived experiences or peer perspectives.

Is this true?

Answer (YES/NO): NO